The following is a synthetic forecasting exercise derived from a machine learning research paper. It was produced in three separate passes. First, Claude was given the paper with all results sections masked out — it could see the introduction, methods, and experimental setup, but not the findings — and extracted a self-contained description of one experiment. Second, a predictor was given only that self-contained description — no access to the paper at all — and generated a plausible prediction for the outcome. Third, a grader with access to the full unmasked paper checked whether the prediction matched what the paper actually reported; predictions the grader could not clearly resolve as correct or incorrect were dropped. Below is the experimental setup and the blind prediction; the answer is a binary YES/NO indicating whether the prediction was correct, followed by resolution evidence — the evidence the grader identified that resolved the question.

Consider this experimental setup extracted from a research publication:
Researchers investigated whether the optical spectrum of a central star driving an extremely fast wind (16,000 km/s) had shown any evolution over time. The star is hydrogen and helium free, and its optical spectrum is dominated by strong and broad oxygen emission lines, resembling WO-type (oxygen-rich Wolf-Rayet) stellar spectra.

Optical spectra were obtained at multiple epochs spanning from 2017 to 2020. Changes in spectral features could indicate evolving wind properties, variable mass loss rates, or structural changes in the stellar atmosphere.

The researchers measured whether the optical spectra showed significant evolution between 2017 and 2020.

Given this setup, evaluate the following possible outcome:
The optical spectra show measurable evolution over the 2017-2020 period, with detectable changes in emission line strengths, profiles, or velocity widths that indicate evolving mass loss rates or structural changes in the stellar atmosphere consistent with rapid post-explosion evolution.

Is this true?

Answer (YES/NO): NO